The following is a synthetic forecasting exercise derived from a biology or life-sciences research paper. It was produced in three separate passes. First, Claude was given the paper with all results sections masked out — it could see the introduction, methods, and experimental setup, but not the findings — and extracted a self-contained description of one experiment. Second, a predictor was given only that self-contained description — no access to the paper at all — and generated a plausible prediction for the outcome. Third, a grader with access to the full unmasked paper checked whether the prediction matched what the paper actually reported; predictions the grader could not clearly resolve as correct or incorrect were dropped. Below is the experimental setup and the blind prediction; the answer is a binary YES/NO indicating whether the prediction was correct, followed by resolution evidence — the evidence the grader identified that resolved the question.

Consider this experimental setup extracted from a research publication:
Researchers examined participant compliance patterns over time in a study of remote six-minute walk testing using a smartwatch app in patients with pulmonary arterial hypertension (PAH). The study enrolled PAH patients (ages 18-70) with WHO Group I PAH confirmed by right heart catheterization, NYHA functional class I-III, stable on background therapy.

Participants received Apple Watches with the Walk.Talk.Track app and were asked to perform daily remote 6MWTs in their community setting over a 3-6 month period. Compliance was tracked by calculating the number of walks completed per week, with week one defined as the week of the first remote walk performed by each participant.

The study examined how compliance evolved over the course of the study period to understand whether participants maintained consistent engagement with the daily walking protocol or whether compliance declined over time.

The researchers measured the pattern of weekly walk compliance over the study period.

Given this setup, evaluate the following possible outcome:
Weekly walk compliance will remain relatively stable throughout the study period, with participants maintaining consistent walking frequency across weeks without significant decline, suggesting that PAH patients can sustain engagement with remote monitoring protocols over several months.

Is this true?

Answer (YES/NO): NO